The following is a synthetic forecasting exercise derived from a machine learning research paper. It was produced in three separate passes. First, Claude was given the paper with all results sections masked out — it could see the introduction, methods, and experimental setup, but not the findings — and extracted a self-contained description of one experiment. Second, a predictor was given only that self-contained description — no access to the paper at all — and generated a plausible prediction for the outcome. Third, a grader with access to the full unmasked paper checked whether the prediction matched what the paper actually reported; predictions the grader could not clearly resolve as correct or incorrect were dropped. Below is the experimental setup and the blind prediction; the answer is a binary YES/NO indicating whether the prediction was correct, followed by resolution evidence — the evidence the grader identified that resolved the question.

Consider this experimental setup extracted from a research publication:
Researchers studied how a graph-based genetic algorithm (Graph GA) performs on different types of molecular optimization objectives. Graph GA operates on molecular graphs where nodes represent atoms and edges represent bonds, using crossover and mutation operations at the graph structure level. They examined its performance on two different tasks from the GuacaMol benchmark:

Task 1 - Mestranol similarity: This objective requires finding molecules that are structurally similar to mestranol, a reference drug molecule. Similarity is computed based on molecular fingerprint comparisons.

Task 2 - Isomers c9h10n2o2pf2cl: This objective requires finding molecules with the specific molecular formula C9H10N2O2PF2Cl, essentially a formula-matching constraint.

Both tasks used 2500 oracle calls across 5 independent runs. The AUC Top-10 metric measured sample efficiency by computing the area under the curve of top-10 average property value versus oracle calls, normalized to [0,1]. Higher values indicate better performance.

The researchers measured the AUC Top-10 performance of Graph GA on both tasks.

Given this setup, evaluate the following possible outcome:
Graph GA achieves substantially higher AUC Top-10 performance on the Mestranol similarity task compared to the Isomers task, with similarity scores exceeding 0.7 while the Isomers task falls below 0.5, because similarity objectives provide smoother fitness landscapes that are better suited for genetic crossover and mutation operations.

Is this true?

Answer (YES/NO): NO